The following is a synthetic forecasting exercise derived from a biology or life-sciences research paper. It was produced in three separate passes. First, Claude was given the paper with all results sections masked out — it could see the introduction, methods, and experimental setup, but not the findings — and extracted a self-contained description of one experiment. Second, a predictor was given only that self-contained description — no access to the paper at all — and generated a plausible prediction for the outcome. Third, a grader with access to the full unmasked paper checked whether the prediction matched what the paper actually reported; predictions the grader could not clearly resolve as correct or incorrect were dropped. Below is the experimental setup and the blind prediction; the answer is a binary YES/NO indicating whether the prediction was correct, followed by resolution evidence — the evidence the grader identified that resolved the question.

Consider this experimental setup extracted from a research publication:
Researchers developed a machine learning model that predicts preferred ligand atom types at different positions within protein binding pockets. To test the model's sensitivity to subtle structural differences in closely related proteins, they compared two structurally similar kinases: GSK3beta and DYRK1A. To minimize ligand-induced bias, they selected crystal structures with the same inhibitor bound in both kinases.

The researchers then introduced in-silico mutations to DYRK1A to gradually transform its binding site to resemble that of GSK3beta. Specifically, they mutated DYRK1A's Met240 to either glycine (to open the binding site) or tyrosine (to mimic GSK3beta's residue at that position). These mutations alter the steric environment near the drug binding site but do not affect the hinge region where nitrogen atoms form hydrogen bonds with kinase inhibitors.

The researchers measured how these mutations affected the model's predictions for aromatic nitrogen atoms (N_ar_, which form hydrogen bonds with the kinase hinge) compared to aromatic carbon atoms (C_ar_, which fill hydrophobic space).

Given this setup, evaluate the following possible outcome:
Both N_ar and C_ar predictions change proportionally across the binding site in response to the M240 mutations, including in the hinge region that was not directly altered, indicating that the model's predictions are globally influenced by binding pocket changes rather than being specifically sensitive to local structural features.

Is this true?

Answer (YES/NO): NO